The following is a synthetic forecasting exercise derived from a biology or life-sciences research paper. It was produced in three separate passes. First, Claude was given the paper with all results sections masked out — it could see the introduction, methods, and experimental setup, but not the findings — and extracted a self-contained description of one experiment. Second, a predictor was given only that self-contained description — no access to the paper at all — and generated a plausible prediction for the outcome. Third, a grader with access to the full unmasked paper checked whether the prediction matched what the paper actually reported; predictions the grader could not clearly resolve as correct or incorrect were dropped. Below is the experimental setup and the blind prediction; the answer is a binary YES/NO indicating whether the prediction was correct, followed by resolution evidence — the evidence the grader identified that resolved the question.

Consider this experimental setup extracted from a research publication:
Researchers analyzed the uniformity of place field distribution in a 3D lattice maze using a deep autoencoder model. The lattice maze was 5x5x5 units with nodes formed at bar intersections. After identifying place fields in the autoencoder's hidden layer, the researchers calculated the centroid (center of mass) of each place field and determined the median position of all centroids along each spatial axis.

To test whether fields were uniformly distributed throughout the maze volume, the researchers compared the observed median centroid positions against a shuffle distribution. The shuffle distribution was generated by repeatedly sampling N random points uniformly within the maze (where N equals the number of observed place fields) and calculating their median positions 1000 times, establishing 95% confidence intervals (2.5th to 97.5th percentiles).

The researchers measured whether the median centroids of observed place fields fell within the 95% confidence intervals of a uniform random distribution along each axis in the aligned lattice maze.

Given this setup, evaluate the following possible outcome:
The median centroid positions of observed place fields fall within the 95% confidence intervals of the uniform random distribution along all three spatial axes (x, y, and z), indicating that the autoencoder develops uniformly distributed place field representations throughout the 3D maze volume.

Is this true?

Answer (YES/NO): YES